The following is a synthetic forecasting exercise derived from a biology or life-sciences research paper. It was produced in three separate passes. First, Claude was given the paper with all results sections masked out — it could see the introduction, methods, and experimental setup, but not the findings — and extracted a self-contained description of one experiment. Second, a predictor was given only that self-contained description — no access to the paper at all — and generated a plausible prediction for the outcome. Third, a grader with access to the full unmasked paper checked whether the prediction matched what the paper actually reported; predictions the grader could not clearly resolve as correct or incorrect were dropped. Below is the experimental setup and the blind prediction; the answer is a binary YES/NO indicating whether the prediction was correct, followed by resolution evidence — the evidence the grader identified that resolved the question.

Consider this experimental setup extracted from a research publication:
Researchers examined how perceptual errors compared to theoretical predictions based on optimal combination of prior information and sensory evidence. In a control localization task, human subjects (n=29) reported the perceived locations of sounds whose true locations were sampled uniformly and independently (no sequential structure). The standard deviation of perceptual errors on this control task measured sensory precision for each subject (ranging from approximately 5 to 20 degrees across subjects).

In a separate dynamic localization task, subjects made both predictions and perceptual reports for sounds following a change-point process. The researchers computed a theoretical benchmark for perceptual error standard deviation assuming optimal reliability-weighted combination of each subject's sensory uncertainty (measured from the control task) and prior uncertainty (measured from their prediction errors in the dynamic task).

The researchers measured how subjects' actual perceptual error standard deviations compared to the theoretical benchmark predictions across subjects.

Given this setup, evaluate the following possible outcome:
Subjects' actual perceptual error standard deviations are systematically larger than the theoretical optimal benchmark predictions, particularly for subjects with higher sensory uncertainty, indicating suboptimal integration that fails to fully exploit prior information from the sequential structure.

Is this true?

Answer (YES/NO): NO